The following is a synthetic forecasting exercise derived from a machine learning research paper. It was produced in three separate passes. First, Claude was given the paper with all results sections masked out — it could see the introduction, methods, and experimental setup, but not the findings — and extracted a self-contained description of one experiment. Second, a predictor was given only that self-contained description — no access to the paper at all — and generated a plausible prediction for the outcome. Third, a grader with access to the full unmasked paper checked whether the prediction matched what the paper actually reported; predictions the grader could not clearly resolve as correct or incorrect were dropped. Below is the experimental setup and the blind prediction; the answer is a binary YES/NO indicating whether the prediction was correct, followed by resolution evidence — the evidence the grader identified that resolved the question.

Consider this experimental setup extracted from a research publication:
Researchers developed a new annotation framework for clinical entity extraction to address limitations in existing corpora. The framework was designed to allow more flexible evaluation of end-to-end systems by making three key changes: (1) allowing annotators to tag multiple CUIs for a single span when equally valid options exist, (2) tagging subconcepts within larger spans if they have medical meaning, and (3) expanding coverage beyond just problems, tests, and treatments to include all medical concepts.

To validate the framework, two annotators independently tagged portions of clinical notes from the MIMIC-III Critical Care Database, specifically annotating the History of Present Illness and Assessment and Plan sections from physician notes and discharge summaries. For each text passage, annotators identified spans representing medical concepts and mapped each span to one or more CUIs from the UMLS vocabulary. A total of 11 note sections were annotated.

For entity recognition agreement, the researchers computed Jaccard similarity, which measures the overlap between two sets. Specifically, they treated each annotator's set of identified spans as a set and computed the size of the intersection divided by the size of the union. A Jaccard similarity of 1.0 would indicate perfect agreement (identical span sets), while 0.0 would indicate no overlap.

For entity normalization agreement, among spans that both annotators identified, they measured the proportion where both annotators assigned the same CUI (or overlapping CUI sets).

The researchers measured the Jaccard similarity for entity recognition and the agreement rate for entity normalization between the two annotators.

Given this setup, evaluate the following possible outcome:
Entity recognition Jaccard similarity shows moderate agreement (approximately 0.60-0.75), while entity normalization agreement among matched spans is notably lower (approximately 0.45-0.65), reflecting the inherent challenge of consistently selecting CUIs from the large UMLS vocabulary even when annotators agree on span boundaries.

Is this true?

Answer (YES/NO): NO